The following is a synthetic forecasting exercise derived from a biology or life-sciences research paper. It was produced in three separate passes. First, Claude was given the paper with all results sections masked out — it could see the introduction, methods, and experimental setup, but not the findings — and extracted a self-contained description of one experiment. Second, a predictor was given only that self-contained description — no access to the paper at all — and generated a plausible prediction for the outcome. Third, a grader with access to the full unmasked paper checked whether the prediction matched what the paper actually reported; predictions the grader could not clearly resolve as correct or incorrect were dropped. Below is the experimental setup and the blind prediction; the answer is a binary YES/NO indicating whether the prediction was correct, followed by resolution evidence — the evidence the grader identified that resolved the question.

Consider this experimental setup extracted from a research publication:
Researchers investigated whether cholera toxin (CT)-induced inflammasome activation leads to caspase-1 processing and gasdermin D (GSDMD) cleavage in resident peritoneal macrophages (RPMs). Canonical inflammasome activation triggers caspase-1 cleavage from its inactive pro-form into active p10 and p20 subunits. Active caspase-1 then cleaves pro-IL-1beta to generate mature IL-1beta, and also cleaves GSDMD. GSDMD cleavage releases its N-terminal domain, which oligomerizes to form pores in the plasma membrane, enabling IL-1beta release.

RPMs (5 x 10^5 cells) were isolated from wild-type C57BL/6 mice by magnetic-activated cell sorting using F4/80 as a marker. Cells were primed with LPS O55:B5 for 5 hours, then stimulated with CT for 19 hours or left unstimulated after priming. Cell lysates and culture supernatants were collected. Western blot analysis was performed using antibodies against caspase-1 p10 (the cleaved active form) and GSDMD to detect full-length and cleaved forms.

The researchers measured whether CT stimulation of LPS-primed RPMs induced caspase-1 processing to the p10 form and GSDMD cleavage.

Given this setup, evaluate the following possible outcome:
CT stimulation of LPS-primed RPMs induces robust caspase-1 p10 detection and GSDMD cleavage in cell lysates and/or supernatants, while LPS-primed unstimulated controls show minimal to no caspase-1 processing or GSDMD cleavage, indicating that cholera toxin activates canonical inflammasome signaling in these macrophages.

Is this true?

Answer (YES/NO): YES